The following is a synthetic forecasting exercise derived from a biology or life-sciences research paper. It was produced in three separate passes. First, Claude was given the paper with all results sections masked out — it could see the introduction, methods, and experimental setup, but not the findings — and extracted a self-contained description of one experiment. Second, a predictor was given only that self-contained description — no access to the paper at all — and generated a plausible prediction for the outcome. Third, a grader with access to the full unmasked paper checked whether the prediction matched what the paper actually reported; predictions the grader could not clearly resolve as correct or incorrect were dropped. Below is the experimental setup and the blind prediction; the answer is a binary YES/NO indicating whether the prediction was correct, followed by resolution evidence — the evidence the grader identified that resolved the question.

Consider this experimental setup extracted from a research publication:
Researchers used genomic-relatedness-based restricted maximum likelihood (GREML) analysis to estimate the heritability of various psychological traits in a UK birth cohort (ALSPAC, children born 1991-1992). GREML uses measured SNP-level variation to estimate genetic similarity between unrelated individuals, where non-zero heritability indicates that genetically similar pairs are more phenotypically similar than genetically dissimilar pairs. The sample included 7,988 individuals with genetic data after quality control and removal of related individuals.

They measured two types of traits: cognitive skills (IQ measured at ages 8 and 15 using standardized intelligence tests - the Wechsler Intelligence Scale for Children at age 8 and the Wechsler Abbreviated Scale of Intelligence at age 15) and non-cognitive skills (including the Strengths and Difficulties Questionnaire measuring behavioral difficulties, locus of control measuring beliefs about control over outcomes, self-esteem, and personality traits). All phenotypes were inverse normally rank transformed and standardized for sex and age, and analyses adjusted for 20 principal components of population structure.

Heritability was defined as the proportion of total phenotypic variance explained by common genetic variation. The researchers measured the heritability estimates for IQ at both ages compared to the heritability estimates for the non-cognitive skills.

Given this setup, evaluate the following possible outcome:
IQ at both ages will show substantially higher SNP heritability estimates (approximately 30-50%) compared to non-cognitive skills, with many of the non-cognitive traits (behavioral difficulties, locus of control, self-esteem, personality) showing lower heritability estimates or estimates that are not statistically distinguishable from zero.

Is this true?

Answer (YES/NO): YES